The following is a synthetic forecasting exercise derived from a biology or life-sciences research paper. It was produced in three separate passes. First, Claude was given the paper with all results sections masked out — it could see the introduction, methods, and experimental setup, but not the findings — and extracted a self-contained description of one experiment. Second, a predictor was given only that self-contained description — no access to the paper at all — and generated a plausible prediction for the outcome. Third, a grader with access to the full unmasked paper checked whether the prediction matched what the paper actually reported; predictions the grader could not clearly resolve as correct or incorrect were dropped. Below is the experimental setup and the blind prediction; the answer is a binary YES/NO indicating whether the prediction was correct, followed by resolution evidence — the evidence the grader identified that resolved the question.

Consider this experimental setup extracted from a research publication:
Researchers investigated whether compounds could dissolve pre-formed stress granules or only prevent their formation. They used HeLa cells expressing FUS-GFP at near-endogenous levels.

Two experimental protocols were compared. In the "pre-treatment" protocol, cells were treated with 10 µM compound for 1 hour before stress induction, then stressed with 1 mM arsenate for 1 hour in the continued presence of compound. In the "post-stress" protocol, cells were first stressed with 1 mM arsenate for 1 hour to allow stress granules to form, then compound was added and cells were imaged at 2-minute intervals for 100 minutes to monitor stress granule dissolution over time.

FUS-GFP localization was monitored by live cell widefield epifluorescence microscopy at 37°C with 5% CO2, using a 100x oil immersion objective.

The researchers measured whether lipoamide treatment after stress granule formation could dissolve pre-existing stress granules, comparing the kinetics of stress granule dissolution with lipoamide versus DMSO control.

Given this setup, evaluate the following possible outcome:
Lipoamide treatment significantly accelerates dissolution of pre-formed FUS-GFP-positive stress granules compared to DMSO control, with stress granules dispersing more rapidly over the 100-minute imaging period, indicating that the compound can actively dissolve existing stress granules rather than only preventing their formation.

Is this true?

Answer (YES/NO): YES